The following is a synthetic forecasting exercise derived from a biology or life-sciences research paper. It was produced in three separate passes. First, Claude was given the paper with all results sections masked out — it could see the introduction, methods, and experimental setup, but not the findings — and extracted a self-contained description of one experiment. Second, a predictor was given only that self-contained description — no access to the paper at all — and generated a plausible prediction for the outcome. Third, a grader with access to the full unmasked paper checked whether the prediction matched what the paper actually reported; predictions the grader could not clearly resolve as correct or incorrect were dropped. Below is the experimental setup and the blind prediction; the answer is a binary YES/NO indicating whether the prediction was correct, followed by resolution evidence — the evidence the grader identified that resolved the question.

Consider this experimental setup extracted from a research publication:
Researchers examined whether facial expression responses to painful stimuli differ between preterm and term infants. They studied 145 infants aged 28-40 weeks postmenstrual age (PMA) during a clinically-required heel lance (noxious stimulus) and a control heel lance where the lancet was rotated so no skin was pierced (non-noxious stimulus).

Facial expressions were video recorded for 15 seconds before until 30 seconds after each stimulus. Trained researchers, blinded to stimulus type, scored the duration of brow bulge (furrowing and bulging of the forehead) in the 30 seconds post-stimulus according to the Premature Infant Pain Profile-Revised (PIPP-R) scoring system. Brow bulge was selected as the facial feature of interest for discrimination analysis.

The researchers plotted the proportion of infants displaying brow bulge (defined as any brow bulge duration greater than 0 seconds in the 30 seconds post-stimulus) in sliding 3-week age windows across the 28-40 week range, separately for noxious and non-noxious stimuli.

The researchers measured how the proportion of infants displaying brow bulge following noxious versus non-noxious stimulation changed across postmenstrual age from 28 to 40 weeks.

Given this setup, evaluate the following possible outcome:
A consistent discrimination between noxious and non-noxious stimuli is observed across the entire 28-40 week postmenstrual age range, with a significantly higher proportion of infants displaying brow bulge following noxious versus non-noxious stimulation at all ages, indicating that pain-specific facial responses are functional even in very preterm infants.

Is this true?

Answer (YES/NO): NO